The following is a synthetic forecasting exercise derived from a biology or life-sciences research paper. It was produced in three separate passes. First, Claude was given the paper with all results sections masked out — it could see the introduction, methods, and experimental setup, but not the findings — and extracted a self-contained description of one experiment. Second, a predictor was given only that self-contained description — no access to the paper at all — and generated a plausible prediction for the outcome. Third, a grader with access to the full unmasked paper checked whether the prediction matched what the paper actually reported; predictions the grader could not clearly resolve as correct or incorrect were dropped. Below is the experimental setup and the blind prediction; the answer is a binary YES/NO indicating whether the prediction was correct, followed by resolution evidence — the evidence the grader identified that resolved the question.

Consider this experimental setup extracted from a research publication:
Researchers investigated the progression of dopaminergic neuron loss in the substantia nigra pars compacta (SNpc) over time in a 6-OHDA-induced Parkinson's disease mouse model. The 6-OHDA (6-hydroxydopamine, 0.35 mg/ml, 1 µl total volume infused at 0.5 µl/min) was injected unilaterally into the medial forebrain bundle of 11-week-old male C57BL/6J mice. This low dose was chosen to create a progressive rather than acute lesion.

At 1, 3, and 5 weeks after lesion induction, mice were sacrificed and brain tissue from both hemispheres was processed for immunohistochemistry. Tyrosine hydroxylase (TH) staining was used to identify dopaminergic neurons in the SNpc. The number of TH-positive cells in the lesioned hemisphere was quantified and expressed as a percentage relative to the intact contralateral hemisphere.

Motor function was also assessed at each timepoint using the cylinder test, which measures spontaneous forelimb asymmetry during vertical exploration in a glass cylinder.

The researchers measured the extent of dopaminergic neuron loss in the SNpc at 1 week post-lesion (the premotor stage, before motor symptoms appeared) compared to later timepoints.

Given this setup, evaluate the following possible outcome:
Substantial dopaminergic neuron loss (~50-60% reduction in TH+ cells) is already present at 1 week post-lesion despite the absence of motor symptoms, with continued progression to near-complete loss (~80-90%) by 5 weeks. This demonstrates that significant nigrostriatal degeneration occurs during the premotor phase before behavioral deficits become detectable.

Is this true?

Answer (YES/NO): NO